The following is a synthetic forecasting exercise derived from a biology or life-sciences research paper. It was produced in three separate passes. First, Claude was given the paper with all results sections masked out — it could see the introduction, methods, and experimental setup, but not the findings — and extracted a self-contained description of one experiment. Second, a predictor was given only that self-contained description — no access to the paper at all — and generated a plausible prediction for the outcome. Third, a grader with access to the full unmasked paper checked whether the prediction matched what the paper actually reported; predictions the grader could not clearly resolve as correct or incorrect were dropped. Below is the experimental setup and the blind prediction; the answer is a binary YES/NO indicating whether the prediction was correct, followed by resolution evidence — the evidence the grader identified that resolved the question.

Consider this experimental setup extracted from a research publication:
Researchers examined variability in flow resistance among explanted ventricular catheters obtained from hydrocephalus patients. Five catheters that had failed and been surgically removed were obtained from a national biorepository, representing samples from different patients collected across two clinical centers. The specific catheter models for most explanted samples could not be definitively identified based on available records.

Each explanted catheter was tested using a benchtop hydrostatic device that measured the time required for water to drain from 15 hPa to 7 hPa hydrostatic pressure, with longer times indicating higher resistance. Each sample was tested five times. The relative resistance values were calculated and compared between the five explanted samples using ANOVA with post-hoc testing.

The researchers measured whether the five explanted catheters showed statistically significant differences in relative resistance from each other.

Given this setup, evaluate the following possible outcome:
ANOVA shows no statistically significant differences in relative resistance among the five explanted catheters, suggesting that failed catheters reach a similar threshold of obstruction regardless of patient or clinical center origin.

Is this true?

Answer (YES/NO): NO